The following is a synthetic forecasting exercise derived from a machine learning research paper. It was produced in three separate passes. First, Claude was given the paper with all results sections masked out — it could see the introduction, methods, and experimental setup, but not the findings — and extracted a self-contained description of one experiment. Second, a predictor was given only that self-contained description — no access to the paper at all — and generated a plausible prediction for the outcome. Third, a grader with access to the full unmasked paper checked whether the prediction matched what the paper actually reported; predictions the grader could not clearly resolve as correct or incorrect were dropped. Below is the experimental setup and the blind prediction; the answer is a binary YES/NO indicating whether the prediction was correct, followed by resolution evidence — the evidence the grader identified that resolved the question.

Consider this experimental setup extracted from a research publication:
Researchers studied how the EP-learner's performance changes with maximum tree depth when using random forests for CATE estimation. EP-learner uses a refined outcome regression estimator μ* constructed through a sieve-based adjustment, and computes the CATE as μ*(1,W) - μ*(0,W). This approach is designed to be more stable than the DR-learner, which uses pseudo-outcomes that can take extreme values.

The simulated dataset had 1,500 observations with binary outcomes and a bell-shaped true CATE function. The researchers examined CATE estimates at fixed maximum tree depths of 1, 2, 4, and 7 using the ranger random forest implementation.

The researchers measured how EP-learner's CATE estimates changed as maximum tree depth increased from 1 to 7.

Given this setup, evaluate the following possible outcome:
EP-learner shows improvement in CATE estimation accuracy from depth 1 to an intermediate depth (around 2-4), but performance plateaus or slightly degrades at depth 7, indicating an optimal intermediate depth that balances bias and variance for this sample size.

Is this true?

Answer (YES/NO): NO